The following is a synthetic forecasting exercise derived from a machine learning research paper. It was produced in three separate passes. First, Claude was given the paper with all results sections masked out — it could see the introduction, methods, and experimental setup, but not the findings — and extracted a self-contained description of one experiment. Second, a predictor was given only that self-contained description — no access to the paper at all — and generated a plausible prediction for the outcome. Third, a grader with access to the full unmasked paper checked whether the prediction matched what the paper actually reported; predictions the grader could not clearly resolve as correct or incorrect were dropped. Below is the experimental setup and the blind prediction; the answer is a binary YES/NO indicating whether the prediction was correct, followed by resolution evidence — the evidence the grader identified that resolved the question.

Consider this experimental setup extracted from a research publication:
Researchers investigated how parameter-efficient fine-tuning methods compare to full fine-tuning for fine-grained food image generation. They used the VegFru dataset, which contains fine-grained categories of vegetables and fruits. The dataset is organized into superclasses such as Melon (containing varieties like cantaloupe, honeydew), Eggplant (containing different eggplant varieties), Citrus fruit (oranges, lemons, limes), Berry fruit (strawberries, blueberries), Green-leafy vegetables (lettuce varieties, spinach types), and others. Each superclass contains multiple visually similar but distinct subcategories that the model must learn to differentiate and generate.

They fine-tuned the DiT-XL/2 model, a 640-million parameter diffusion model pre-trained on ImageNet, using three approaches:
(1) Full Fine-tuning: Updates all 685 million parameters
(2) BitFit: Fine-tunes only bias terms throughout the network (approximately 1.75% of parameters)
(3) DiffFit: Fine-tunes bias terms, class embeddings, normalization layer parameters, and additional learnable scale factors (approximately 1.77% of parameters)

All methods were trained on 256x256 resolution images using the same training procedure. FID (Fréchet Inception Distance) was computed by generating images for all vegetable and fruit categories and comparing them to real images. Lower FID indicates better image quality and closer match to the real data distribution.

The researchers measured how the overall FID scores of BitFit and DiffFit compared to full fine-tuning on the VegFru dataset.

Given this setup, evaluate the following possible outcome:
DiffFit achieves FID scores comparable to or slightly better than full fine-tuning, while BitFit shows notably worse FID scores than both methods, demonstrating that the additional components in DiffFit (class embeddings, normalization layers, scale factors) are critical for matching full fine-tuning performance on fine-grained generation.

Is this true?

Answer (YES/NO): NO